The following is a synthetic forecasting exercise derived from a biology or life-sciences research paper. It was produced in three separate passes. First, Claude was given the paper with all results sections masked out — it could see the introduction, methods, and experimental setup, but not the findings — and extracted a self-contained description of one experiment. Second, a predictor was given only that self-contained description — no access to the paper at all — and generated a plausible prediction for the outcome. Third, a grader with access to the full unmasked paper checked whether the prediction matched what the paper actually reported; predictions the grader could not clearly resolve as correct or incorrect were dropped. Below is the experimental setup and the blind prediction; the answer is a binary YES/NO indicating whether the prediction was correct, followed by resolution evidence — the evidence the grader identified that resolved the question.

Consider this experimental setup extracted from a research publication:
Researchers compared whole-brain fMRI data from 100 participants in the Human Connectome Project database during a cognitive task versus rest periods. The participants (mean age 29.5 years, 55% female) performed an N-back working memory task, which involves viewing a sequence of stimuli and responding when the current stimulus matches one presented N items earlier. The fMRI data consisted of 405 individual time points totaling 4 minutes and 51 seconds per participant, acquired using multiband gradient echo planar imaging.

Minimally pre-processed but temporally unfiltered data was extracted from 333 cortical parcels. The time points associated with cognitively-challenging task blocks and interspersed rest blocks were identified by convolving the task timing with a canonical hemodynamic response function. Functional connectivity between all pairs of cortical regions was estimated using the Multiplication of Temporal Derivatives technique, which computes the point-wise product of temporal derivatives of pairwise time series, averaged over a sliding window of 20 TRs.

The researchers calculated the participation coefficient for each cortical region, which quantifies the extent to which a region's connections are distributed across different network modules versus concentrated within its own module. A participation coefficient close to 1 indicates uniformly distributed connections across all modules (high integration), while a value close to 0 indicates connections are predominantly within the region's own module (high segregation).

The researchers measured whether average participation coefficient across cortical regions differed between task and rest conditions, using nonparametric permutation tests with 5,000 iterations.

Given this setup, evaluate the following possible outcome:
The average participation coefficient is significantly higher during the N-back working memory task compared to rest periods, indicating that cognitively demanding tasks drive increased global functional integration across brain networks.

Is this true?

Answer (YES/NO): YES